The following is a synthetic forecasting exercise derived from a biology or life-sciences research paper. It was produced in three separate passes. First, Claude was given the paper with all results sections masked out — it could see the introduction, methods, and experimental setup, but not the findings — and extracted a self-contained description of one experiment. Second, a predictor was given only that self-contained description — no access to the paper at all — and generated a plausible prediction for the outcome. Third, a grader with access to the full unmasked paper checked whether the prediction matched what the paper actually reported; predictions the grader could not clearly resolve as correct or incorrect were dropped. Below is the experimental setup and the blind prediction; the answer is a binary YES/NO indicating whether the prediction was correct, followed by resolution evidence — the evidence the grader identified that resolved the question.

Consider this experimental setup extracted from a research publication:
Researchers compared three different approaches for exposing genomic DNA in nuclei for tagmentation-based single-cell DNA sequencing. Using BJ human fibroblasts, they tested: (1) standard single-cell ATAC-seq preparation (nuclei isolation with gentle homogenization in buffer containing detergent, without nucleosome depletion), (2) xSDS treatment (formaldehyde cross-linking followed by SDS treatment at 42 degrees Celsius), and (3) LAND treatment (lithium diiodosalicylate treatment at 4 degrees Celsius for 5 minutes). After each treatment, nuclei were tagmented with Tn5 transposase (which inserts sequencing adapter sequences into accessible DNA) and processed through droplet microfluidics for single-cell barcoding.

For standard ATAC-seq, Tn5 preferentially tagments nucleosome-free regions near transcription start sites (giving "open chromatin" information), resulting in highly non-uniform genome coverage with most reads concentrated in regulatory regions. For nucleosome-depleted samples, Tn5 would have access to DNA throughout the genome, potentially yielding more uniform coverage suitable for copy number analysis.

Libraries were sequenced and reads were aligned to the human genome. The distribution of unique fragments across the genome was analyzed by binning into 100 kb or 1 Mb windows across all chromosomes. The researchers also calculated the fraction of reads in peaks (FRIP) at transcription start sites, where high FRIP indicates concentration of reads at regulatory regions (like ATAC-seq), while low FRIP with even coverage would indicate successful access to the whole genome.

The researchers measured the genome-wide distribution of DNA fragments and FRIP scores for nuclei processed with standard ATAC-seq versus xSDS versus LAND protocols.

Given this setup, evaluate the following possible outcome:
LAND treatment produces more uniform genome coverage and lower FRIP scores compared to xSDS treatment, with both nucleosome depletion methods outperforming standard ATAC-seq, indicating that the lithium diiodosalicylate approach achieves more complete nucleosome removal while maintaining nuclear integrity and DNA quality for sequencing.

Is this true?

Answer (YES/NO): NO